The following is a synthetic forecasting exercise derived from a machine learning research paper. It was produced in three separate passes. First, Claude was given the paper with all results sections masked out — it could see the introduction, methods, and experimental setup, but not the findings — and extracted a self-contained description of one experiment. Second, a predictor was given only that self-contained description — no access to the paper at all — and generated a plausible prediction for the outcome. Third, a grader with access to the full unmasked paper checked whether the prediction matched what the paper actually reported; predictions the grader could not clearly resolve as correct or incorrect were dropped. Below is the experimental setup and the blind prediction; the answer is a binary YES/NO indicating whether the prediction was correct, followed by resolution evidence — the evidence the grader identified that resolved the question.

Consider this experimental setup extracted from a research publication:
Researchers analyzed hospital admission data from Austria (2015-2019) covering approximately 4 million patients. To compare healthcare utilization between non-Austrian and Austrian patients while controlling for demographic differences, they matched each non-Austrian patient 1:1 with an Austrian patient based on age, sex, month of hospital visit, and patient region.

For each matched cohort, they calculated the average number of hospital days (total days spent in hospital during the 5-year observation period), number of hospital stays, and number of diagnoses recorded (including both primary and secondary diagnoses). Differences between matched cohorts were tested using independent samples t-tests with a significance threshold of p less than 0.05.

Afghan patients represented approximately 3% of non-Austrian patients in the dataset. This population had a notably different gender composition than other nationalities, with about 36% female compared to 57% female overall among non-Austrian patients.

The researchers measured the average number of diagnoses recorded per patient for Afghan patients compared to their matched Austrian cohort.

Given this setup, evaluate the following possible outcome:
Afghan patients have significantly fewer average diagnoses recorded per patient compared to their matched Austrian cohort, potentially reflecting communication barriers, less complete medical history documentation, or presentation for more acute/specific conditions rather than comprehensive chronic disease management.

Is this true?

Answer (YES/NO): YES